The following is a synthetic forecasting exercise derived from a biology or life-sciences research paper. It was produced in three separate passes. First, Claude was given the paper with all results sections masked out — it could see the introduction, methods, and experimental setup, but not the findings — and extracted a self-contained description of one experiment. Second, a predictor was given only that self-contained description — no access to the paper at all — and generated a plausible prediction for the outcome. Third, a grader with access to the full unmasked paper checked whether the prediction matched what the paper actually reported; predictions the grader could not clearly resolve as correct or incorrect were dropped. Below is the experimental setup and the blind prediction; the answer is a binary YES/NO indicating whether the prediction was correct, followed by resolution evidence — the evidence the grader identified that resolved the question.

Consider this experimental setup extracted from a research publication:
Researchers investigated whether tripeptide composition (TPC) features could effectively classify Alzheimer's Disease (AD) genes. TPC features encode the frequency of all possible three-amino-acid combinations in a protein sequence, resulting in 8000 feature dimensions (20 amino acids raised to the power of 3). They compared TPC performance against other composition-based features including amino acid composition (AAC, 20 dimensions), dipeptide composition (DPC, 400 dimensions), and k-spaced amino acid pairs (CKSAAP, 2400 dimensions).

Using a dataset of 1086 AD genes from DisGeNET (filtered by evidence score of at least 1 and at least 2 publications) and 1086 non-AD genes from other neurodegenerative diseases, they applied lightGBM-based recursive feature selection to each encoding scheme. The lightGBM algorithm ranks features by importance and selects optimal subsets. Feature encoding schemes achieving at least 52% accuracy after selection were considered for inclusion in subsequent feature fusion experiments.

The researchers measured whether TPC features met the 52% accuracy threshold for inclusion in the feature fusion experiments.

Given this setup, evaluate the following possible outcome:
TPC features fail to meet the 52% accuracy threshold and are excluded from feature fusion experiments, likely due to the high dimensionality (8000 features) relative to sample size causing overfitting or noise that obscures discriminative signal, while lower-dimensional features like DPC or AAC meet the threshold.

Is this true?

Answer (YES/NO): YES